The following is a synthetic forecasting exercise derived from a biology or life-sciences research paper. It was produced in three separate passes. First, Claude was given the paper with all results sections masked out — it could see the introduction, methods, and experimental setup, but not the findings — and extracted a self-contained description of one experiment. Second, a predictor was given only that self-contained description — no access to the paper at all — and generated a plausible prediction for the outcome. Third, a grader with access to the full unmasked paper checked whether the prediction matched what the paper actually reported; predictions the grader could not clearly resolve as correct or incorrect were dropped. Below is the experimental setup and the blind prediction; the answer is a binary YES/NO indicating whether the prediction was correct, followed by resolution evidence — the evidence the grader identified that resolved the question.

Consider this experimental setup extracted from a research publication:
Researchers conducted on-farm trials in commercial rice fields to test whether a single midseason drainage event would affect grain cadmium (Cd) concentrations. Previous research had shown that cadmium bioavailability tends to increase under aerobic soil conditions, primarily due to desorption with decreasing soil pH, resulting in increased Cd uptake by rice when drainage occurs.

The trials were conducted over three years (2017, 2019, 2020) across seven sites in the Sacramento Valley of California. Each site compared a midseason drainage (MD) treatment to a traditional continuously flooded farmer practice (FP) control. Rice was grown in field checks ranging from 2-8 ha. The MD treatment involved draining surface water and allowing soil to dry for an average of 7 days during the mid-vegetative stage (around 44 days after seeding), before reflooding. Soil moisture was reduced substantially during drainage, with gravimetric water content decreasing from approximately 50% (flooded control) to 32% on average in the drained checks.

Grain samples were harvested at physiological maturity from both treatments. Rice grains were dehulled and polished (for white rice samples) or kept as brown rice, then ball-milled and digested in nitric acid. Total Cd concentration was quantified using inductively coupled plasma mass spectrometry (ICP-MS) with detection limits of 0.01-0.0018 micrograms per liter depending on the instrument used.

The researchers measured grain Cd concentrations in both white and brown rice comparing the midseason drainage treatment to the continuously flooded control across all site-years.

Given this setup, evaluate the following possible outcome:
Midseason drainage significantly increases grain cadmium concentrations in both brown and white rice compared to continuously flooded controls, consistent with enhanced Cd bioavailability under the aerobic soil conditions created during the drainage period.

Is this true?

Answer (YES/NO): NO